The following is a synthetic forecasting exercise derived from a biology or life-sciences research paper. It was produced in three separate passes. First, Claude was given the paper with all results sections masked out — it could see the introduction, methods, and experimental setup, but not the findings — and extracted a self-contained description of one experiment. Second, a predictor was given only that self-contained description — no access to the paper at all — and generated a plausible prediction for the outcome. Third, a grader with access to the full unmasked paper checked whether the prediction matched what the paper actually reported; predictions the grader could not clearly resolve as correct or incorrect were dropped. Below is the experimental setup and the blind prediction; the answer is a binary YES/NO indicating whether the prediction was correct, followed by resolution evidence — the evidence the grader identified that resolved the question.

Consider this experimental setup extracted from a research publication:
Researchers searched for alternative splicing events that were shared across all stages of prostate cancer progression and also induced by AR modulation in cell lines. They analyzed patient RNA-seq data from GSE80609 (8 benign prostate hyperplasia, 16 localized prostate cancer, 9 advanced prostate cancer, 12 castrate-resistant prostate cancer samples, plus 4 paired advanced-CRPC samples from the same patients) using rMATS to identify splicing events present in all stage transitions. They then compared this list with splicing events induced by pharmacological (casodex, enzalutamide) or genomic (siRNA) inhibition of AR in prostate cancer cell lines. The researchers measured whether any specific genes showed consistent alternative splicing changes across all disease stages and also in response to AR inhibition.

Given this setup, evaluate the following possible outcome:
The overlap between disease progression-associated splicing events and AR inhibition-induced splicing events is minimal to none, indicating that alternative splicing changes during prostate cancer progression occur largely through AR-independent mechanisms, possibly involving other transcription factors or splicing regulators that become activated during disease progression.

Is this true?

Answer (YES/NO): NO